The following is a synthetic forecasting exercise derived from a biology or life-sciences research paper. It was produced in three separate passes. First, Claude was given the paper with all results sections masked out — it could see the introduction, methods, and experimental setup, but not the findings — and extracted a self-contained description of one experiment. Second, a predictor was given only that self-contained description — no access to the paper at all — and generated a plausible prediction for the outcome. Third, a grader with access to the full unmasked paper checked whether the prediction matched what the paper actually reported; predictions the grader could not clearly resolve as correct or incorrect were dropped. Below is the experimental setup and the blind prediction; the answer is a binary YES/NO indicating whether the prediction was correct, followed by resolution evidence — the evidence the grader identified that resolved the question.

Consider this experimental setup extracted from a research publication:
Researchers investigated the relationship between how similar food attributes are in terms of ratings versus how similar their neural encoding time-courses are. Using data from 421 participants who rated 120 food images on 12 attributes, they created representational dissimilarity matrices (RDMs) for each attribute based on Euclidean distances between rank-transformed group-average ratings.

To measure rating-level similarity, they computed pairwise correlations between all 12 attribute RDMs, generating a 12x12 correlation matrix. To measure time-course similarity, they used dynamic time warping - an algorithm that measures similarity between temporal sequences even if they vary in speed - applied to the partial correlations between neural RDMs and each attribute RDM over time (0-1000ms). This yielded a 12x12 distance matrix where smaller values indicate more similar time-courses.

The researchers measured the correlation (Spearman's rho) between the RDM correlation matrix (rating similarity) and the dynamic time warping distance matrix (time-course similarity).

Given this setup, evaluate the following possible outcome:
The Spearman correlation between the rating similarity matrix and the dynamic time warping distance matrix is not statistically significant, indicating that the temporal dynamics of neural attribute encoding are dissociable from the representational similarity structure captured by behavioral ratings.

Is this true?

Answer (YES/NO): NO